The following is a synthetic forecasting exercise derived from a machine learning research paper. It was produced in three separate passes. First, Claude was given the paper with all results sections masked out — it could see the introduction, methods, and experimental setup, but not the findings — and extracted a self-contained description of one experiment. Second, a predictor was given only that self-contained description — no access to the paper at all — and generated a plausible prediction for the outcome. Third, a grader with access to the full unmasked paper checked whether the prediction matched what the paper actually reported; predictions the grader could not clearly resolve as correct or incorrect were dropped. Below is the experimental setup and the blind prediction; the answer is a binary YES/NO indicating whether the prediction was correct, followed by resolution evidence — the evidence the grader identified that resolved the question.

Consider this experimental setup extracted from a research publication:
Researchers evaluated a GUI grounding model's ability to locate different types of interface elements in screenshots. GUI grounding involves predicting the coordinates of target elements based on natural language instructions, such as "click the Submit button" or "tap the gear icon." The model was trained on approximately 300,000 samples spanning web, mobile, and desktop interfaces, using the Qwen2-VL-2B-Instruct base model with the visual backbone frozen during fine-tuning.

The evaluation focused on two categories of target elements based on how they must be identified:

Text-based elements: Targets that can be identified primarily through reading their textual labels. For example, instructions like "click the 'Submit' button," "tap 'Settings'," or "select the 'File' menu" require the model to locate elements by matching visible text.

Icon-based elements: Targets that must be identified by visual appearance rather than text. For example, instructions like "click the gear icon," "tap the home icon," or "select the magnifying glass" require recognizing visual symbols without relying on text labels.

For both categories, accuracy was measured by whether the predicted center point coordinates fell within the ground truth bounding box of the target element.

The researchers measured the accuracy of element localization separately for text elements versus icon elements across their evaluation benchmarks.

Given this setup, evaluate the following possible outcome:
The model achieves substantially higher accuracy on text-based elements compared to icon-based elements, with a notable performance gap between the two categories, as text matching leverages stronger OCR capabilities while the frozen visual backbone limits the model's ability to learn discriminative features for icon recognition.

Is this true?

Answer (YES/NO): YES